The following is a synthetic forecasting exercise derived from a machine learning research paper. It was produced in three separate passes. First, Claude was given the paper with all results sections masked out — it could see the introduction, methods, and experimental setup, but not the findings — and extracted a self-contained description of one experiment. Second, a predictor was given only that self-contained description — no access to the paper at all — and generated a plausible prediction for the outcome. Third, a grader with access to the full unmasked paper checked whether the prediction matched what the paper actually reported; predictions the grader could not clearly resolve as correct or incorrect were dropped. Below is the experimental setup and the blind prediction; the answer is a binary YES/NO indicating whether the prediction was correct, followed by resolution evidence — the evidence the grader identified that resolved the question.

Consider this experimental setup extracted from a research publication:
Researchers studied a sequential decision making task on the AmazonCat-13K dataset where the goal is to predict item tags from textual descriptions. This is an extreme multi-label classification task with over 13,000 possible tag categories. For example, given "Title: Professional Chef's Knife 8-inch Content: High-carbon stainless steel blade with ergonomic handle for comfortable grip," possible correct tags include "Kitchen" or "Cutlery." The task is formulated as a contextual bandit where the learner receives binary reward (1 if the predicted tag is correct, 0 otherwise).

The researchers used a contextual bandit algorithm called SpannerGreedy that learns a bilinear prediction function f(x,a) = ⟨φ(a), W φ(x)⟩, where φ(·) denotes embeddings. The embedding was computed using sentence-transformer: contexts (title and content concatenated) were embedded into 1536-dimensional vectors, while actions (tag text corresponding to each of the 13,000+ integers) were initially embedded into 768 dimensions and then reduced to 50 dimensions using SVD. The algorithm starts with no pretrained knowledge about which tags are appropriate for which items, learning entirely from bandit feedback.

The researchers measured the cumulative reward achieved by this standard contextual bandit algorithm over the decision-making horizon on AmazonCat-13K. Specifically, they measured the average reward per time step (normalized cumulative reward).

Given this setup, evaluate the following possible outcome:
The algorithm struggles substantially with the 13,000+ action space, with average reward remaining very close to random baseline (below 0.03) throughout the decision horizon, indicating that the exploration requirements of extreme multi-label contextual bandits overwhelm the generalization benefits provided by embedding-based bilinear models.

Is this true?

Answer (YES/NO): NO